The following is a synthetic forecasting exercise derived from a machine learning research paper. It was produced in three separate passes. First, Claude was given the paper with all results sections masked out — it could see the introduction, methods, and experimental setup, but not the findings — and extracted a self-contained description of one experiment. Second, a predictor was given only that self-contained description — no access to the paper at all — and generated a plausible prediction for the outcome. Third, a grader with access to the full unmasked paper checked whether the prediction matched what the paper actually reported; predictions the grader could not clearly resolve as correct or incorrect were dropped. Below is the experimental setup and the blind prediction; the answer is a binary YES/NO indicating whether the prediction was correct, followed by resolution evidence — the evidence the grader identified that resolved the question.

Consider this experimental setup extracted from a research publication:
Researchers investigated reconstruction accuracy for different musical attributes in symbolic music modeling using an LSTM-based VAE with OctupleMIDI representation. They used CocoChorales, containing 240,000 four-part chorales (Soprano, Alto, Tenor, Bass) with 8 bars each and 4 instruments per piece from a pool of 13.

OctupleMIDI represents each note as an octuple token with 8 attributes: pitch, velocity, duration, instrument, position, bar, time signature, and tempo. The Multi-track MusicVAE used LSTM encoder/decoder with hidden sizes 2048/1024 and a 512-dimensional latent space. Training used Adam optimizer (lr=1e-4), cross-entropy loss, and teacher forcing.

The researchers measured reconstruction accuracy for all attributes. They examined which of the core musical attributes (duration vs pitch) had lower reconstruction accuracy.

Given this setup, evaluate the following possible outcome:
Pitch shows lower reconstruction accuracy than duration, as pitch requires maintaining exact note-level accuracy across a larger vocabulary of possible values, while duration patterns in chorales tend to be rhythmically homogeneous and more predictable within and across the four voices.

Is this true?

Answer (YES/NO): NO